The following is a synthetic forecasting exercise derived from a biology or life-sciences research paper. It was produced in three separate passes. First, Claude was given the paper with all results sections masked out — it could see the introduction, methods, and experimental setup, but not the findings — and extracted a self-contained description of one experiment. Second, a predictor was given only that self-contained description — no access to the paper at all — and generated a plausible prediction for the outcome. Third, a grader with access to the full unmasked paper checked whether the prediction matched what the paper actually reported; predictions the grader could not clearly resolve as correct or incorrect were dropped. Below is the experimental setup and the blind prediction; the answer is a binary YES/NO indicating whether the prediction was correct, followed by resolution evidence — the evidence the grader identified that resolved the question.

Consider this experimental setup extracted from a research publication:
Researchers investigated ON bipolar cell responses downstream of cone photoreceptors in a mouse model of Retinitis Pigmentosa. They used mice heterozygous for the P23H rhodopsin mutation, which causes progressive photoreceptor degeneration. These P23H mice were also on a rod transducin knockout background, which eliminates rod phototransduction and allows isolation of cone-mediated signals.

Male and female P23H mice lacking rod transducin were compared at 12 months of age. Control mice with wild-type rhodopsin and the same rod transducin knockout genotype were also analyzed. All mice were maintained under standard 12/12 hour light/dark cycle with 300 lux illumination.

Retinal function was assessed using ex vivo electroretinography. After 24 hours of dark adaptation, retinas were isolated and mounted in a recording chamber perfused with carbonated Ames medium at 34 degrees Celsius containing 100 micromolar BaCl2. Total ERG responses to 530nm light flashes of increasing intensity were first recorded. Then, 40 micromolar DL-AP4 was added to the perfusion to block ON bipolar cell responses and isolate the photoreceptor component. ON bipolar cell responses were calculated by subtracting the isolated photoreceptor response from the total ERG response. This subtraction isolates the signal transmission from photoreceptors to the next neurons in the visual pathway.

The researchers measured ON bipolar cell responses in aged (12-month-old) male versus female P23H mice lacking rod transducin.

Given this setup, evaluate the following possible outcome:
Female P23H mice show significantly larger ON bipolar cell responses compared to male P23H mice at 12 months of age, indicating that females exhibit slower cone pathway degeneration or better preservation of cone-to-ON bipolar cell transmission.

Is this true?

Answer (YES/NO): NO